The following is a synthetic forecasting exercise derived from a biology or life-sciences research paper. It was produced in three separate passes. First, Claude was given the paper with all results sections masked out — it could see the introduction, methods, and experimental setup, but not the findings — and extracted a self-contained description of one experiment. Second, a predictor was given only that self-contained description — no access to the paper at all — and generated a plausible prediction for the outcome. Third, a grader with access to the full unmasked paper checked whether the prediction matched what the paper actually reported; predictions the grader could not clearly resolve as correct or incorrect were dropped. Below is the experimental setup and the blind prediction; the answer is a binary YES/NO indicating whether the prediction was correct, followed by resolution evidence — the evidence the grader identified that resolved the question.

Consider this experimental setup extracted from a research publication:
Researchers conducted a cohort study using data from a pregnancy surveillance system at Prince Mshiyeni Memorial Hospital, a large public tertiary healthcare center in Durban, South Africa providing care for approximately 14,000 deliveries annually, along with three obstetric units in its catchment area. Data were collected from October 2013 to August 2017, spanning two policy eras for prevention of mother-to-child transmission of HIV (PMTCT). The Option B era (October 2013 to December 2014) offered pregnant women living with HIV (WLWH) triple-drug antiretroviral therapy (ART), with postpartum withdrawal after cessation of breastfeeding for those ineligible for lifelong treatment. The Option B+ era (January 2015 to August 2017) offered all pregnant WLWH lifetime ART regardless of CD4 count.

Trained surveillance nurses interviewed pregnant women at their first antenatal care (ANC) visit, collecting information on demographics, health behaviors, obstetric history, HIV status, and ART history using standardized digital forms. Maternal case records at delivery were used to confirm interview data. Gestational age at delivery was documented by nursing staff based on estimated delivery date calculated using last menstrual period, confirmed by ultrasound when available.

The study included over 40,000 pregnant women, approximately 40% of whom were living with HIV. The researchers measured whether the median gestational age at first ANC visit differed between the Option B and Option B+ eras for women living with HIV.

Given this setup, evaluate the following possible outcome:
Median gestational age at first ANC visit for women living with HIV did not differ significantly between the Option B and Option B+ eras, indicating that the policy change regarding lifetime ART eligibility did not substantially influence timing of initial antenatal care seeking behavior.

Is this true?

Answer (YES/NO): NO